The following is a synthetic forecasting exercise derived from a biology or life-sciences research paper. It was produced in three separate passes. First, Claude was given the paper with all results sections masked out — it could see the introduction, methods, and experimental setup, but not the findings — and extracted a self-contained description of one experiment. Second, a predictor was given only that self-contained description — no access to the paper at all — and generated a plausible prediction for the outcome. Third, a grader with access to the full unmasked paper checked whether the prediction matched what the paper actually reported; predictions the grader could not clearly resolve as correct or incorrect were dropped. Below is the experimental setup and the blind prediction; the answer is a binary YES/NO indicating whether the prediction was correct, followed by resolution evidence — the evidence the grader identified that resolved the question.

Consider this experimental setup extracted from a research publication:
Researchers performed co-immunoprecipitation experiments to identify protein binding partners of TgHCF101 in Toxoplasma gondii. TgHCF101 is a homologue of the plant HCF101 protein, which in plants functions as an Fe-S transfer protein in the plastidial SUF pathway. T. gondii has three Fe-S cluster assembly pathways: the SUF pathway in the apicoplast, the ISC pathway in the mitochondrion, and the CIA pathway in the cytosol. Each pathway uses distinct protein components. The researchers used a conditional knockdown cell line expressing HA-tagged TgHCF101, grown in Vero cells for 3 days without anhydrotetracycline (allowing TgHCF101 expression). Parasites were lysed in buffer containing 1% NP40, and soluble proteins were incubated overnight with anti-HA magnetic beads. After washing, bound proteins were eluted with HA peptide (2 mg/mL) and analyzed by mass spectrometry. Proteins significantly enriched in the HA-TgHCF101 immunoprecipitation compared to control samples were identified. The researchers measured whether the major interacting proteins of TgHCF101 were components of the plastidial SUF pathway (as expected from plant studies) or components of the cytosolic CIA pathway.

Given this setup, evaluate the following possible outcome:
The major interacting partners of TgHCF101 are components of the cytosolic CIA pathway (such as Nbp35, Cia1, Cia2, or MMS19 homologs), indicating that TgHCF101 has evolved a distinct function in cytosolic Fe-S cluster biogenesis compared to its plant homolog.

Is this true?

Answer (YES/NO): YES